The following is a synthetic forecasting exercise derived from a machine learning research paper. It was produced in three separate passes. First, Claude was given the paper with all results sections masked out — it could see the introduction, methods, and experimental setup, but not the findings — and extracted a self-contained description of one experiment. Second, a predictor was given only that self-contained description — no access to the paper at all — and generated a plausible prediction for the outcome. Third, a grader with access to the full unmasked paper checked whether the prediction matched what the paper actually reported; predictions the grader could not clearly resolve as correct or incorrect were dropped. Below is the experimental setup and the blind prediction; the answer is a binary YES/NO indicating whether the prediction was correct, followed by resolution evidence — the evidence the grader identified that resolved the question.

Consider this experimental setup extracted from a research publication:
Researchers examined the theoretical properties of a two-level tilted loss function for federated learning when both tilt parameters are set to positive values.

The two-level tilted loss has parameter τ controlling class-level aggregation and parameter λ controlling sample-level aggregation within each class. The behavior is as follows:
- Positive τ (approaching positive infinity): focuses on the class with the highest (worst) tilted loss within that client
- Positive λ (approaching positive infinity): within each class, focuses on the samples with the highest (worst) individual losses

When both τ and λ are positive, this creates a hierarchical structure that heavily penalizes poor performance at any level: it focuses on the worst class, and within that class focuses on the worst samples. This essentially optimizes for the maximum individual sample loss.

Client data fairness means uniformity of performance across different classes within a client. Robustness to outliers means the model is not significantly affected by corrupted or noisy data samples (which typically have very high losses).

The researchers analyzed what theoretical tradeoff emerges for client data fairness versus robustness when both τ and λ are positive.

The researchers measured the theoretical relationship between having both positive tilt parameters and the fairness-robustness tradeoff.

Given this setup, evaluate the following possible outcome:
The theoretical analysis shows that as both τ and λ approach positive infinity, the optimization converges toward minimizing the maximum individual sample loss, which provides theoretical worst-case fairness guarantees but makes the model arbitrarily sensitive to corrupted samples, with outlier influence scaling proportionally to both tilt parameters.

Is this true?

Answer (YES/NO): NO